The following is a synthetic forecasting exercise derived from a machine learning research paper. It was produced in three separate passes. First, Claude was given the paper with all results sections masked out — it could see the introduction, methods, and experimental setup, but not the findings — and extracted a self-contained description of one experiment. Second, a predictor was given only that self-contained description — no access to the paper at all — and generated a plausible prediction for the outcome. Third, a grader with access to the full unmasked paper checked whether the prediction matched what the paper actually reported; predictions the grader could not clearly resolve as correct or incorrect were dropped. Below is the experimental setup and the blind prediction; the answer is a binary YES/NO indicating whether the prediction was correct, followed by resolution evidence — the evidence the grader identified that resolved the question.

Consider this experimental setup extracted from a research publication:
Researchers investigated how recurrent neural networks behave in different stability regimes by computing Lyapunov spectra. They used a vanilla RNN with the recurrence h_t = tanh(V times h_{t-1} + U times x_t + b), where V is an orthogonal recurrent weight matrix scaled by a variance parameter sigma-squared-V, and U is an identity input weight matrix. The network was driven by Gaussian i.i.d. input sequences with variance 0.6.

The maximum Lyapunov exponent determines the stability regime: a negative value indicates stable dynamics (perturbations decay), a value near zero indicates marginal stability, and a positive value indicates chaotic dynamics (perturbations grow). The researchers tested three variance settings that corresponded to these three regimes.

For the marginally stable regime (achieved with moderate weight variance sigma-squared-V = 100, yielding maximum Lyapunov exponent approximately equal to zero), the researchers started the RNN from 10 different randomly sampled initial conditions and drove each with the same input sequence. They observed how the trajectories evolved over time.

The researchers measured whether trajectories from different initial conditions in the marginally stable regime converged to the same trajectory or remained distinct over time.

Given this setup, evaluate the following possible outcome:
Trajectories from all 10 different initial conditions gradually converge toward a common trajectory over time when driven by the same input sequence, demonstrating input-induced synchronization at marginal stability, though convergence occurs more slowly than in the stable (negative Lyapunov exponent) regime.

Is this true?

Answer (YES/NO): YES